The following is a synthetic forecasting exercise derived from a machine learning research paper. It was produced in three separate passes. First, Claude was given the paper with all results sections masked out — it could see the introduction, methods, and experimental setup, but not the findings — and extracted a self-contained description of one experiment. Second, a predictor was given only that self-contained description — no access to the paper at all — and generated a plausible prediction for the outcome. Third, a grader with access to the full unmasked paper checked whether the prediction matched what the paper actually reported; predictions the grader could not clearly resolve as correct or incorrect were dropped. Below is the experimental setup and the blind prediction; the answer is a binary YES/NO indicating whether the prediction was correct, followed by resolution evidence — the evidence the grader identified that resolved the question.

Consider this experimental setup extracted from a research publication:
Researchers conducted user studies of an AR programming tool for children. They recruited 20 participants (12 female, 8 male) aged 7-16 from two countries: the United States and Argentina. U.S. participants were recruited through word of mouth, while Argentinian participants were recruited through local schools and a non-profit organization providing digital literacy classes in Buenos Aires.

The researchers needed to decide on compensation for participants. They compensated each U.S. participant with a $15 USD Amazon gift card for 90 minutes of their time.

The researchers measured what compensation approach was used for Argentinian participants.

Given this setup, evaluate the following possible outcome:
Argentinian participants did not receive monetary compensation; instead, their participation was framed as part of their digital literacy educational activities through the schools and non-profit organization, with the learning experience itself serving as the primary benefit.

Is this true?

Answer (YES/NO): NO